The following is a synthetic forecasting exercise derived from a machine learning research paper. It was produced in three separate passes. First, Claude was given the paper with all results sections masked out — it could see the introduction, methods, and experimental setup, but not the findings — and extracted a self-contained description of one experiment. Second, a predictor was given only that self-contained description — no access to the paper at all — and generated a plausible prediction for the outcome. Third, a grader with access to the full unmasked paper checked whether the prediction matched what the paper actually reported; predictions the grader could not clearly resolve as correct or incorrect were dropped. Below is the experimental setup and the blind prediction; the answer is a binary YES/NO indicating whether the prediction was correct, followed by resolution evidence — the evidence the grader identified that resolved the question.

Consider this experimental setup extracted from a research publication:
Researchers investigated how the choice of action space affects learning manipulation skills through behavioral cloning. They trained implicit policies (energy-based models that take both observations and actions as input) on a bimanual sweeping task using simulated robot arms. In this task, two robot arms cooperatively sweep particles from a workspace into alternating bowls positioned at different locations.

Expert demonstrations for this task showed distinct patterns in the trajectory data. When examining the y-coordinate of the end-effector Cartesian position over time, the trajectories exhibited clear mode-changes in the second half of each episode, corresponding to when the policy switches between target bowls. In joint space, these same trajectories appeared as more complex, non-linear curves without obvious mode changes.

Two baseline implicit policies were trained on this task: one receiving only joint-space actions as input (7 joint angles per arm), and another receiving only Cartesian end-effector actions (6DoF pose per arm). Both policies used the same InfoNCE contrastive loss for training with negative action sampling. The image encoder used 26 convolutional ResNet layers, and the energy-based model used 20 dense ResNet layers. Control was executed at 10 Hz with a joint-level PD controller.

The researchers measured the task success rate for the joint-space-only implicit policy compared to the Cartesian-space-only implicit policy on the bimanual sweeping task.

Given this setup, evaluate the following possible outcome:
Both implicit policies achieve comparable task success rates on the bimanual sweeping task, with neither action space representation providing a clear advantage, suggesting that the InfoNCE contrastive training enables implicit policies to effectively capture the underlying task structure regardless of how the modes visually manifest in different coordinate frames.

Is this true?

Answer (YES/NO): NO